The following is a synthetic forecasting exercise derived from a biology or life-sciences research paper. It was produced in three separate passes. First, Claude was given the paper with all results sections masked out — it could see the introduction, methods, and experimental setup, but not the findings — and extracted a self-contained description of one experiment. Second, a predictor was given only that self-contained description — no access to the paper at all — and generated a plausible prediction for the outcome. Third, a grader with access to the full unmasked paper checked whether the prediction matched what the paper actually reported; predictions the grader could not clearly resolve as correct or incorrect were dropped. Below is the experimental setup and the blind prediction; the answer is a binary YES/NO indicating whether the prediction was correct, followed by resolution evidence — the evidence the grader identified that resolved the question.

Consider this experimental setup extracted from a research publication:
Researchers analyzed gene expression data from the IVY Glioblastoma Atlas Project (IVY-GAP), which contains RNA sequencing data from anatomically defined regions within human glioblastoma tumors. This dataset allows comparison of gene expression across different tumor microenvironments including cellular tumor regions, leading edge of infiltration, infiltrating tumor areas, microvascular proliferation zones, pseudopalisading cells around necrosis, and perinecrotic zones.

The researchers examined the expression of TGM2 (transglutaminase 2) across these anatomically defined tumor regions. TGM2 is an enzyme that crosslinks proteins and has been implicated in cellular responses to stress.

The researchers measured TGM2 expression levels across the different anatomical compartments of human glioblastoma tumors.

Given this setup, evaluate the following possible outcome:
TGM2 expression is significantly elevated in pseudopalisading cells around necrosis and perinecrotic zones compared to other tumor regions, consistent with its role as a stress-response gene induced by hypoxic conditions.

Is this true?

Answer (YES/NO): NO